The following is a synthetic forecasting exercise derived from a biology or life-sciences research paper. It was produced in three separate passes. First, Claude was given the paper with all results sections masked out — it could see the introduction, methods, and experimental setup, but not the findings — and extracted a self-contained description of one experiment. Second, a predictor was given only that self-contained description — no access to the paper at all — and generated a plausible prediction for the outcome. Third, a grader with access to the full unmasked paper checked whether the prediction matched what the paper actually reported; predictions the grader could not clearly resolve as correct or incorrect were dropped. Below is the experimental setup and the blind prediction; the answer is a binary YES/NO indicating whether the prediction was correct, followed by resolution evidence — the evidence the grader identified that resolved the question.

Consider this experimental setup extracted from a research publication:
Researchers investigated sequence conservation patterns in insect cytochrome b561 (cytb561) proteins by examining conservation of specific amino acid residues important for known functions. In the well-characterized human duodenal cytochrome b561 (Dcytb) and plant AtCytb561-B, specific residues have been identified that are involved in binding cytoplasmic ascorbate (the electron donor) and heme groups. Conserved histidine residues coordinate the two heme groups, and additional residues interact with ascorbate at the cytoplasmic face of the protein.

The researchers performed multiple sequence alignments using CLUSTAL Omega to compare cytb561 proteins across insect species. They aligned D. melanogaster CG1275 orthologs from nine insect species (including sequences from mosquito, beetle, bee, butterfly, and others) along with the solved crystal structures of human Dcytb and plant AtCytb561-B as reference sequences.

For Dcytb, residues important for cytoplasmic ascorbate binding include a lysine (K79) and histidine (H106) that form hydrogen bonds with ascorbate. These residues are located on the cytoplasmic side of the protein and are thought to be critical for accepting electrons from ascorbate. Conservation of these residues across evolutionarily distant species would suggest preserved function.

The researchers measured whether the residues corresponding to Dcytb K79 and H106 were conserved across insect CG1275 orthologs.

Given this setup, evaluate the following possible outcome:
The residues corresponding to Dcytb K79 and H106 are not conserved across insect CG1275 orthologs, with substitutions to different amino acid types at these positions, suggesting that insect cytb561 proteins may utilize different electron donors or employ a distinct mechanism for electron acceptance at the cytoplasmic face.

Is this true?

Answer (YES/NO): NO